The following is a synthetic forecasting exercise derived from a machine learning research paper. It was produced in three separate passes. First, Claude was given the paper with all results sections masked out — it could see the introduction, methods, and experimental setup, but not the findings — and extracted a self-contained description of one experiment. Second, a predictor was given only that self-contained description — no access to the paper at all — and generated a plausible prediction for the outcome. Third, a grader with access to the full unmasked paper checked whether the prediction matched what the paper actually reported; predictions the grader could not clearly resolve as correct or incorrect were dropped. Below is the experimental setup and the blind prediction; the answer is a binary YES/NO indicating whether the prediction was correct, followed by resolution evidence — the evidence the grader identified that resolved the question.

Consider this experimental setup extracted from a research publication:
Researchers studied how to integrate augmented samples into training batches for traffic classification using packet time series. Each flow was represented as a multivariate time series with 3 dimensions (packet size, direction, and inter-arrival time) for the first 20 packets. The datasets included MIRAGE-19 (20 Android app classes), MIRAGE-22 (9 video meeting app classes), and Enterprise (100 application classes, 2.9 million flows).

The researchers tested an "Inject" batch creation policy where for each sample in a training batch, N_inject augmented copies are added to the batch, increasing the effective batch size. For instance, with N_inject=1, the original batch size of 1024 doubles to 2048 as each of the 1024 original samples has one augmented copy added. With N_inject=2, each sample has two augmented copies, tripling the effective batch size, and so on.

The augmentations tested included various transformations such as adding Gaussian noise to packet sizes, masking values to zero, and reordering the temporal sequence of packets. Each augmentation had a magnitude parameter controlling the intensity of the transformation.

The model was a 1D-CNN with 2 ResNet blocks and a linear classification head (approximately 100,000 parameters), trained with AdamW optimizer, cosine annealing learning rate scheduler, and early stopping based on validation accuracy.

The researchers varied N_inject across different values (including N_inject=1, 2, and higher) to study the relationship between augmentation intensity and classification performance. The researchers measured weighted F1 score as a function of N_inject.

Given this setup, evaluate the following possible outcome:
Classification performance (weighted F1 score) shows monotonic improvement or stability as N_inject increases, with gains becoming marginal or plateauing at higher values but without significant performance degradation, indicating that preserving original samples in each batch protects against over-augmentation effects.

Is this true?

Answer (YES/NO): YES